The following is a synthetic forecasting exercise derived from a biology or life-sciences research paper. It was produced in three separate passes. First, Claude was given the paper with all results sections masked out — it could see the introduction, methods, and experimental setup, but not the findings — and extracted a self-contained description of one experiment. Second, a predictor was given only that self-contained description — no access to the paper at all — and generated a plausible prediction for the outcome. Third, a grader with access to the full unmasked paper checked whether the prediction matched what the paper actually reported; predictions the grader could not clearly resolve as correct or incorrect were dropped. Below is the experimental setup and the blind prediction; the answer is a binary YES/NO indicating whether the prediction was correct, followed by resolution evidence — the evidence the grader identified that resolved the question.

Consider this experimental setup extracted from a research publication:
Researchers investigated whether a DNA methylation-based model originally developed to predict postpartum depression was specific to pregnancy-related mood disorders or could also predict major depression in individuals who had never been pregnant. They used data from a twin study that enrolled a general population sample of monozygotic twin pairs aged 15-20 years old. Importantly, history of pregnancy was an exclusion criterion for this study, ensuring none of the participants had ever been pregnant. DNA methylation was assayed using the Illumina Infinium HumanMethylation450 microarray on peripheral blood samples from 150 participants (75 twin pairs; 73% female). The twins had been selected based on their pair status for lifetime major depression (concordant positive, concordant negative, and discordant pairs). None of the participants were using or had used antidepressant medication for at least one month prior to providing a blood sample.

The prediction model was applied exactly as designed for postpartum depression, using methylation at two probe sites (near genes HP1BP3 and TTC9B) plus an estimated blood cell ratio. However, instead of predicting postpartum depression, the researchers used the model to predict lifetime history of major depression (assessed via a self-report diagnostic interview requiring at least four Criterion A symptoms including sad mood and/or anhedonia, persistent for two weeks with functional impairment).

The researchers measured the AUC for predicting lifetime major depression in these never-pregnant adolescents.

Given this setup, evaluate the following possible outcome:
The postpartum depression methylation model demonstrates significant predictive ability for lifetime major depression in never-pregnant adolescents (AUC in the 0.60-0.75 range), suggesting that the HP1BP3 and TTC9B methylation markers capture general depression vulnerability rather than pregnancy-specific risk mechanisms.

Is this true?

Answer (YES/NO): YES